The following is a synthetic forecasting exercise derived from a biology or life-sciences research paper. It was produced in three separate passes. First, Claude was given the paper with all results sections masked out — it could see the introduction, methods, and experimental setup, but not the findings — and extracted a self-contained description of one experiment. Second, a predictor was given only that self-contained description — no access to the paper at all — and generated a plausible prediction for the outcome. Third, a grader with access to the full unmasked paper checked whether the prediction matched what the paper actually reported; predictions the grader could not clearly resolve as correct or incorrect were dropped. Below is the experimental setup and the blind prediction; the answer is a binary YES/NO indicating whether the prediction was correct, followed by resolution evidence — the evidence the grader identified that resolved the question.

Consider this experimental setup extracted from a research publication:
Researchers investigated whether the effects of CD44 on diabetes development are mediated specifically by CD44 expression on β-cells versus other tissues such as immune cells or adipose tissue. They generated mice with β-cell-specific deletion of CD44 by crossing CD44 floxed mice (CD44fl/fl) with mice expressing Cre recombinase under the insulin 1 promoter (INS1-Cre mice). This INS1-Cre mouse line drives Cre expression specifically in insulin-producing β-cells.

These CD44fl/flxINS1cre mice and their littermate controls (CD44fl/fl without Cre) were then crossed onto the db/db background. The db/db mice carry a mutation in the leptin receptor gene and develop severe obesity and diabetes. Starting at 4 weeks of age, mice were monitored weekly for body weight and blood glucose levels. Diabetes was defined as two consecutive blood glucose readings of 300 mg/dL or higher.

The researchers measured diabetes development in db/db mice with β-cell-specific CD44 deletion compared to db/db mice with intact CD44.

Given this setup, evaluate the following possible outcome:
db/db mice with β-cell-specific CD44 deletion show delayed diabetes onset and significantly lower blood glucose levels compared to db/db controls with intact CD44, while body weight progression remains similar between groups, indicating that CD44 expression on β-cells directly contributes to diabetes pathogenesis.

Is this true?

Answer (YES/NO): NO